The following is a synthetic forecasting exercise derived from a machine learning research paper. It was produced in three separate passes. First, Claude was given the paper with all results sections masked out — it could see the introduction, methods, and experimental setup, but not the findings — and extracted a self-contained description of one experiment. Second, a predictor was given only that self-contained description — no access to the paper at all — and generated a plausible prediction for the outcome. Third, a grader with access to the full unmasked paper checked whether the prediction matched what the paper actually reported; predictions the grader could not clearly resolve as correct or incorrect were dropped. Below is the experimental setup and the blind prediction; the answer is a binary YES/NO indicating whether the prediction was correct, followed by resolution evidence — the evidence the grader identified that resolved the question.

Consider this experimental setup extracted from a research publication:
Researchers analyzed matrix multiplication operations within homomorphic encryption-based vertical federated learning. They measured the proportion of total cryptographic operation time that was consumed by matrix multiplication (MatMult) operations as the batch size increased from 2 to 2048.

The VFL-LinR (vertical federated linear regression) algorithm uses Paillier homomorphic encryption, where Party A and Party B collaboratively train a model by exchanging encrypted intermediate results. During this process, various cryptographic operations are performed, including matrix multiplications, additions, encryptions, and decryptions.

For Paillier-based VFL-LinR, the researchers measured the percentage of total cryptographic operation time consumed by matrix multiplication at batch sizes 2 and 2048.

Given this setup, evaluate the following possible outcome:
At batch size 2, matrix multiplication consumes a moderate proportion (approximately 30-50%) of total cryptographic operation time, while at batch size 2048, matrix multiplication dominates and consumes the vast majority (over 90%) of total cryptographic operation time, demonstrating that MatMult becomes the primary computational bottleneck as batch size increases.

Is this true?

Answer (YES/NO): NO